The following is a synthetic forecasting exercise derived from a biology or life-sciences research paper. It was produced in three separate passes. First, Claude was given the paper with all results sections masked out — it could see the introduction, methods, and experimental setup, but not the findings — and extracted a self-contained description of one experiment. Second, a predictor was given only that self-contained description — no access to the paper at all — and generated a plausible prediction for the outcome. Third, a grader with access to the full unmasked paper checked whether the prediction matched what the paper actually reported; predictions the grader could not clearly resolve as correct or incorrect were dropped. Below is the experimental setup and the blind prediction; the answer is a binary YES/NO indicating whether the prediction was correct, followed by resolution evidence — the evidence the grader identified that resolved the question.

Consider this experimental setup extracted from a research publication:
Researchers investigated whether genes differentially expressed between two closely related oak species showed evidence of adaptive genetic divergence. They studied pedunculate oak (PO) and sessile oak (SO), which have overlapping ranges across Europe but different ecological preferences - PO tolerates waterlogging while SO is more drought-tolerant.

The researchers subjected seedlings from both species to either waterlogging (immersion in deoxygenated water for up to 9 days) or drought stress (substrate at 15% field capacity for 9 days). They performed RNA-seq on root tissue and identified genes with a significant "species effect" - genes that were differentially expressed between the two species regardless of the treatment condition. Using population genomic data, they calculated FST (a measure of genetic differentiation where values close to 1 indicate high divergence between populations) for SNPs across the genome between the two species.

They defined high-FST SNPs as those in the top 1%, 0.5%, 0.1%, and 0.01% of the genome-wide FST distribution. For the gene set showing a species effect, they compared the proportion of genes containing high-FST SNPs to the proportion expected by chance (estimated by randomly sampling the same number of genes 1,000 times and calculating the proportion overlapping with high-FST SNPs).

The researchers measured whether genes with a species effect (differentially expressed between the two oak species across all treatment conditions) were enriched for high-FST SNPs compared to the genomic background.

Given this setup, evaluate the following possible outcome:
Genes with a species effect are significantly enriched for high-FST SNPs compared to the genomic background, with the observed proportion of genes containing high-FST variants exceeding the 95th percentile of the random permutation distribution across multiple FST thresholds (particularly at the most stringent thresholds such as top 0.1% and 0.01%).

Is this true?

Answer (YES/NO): YES